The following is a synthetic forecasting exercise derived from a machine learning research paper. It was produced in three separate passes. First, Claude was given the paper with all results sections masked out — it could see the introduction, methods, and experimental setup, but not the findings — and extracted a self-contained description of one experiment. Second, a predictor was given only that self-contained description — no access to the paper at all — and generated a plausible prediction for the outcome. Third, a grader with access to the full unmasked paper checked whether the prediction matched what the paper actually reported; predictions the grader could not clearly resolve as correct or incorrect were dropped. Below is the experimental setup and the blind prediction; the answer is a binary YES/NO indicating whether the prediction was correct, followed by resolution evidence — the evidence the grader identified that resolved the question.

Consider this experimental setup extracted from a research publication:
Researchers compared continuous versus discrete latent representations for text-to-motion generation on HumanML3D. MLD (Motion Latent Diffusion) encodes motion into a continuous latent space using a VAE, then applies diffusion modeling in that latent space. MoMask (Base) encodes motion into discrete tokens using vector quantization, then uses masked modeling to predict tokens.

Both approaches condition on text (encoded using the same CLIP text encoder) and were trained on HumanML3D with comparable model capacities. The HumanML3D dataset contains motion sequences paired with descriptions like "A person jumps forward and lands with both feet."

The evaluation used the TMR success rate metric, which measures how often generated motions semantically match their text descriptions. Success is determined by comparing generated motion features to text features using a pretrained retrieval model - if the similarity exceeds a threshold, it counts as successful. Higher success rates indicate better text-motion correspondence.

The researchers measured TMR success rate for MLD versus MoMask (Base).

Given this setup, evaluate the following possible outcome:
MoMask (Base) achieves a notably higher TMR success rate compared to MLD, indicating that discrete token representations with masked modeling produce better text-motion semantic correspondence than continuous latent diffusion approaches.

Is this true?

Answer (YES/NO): YES